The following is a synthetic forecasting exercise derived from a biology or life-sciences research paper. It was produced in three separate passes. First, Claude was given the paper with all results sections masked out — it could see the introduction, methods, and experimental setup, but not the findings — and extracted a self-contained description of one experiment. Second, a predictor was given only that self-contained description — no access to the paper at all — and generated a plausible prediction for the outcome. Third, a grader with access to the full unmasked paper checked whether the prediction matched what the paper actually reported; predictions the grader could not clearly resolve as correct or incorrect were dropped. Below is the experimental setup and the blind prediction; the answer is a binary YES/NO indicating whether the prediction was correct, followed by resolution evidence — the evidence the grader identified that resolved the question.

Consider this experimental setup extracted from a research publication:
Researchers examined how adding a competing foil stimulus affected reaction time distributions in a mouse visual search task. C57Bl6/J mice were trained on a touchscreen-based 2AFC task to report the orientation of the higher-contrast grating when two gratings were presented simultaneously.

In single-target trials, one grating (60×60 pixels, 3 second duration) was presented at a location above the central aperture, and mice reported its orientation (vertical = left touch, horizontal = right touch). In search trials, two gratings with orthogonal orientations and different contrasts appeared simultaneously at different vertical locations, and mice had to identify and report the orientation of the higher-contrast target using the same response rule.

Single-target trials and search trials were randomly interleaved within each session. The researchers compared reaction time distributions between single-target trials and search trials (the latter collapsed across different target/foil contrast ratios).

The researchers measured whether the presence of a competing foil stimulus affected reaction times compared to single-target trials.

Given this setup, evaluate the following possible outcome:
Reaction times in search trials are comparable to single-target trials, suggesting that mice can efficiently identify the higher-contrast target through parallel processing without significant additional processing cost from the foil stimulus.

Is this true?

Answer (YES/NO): YES